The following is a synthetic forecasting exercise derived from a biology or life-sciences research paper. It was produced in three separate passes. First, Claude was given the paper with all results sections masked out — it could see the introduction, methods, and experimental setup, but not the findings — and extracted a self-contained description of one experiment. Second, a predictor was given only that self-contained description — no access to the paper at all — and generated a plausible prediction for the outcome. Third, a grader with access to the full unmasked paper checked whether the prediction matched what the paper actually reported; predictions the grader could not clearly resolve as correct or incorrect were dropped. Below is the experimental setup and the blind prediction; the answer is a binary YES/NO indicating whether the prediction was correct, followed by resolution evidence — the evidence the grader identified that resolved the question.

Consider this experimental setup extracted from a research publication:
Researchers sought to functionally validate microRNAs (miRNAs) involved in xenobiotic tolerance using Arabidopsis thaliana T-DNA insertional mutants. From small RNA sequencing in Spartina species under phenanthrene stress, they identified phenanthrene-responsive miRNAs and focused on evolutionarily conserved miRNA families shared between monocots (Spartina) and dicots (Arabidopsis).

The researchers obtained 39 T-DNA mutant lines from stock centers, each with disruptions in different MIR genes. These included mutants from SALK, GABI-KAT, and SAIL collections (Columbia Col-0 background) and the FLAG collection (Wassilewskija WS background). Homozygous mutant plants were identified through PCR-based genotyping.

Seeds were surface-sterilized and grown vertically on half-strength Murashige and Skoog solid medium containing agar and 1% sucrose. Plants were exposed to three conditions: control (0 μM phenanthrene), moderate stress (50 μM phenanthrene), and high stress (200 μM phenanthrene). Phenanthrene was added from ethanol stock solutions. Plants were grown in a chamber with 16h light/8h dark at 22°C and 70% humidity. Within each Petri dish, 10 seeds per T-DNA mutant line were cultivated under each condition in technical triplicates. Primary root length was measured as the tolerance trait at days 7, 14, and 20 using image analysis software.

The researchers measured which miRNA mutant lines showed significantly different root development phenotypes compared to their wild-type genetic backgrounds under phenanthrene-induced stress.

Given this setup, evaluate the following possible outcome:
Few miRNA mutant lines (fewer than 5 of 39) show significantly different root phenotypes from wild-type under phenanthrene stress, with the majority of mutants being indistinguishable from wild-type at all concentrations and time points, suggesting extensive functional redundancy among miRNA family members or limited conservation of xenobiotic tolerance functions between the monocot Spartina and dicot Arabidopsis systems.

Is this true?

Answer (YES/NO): YES